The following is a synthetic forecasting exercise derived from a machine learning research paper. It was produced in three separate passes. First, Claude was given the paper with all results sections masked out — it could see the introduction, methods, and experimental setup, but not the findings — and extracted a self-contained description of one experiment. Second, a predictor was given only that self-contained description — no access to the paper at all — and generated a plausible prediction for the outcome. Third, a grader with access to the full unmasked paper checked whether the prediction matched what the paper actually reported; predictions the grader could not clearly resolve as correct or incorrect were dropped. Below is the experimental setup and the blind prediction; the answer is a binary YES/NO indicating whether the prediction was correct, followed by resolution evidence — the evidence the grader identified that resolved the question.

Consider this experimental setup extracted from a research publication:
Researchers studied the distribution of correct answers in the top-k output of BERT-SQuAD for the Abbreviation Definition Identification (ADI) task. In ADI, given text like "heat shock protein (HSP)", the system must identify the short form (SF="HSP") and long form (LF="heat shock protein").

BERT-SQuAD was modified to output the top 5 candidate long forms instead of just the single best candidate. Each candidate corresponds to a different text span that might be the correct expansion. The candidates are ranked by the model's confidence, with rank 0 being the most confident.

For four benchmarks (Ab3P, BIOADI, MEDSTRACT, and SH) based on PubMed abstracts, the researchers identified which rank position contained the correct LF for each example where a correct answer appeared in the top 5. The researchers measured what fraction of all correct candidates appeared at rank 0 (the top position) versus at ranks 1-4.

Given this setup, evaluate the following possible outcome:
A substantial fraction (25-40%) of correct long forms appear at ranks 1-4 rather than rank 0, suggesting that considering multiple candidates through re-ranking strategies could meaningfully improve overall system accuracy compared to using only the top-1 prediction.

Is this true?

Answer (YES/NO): NO